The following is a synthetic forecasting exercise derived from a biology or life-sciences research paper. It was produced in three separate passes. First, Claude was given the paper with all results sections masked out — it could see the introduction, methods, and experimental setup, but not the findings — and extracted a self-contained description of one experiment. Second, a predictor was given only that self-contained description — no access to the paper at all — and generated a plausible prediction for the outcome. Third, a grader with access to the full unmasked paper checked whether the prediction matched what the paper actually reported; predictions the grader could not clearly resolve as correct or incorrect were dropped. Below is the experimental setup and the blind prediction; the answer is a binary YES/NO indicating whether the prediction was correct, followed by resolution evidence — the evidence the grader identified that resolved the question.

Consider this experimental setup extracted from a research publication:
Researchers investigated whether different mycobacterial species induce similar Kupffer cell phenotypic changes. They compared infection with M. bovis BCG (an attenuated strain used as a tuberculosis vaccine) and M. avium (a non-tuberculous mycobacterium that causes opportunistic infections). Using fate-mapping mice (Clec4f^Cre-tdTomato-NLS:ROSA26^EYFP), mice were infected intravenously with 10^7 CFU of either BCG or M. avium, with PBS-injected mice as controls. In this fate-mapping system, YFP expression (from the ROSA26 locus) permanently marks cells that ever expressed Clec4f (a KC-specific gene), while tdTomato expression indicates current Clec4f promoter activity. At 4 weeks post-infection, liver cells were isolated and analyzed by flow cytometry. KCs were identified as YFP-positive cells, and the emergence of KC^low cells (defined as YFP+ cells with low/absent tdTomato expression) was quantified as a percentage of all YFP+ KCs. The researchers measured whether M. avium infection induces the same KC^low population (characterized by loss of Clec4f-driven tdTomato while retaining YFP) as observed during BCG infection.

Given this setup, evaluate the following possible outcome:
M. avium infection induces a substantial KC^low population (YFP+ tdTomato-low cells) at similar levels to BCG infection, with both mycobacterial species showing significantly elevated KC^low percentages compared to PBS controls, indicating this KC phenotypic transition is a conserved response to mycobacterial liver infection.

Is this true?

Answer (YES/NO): YES